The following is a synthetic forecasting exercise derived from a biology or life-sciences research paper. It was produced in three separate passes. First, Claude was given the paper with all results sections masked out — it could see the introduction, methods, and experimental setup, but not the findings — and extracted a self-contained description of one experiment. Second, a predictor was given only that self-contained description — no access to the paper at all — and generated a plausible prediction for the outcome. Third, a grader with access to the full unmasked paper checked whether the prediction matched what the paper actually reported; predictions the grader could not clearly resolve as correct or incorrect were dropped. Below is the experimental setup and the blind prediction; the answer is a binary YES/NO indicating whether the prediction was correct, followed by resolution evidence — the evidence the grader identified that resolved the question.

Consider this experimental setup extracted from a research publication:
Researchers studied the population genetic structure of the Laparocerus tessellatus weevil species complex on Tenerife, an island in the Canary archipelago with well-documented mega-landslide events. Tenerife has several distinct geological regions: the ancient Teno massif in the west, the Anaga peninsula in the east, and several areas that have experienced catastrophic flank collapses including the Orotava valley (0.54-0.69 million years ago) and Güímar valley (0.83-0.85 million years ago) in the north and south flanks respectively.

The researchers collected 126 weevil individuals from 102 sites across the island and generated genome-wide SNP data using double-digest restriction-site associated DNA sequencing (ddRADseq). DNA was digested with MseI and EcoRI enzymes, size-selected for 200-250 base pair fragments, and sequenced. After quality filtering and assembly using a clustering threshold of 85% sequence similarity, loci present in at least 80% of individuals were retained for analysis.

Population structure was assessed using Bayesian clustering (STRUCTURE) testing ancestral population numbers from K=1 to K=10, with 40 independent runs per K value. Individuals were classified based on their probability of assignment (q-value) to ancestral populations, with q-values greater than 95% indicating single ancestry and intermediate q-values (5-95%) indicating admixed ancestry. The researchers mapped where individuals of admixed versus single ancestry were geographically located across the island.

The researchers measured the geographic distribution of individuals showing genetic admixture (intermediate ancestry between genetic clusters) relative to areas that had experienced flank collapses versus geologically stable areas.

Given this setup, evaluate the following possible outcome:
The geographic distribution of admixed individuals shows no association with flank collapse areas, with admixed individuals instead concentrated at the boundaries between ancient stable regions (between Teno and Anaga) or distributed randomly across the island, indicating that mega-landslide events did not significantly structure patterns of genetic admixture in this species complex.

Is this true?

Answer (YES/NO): NO